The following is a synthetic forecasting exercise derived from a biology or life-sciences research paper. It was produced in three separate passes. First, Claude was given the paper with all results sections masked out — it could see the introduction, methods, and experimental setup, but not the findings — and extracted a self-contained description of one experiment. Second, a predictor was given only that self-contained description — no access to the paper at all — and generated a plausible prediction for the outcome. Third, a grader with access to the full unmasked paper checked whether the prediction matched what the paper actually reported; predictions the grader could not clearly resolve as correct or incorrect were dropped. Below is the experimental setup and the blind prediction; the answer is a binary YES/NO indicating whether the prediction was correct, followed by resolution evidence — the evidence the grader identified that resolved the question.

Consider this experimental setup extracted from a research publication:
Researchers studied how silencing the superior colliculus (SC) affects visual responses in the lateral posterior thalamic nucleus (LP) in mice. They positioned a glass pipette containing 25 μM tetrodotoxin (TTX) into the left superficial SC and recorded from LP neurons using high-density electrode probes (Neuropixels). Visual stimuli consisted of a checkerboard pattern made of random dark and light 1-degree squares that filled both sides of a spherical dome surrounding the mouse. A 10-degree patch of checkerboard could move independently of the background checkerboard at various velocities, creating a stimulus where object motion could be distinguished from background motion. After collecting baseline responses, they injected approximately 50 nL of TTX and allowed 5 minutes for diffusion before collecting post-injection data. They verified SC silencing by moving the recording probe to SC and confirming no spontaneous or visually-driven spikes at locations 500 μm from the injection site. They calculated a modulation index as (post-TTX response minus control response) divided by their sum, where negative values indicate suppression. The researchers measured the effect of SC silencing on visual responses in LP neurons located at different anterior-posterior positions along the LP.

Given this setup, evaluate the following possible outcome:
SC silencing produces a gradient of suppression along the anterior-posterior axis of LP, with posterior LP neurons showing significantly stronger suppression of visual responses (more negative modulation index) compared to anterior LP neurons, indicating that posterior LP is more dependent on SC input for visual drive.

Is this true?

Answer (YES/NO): YES